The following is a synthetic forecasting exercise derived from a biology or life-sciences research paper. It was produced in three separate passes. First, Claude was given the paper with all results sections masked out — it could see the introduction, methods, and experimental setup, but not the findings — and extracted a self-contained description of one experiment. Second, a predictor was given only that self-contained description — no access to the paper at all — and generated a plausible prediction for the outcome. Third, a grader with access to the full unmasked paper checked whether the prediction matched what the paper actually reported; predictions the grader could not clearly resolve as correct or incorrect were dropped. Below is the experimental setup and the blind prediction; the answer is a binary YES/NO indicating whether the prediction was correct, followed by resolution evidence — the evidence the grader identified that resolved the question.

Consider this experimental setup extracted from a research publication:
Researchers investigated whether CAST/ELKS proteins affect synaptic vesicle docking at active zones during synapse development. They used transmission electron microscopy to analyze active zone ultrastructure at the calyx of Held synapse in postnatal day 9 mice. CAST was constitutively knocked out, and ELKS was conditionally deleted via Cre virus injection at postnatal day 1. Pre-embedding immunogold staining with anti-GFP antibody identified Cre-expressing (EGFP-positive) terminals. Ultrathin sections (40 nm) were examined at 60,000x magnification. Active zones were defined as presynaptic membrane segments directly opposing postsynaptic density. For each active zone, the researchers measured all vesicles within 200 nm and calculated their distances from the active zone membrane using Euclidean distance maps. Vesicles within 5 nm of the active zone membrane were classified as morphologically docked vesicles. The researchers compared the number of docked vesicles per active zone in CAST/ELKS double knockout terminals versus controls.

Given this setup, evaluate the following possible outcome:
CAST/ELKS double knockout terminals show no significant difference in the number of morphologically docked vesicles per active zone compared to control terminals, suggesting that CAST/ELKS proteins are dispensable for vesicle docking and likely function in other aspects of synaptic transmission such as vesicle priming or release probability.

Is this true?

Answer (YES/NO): NO